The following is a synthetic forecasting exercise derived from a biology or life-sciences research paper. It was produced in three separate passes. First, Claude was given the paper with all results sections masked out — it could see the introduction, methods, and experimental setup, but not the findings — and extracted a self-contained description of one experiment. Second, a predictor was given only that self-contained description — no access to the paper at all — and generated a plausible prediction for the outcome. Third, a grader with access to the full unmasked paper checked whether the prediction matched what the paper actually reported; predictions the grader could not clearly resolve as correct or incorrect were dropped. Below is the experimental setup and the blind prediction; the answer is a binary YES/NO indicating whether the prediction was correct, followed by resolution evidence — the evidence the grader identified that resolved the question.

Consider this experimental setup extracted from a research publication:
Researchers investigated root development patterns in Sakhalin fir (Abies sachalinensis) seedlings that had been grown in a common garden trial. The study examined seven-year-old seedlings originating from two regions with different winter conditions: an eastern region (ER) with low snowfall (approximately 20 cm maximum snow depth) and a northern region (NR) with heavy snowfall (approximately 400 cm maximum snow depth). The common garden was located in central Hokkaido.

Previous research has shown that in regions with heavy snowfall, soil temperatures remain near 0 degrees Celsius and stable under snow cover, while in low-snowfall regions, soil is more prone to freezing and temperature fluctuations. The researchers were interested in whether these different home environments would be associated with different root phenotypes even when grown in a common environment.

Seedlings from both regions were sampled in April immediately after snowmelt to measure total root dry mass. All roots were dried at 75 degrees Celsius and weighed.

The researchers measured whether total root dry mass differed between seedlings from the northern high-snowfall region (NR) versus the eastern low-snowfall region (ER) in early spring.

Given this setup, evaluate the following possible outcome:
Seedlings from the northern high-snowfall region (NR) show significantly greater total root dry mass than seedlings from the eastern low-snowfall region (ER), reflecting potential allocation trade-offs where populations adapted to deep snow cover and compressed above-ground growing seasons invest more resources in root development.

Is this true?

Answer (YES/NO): NO